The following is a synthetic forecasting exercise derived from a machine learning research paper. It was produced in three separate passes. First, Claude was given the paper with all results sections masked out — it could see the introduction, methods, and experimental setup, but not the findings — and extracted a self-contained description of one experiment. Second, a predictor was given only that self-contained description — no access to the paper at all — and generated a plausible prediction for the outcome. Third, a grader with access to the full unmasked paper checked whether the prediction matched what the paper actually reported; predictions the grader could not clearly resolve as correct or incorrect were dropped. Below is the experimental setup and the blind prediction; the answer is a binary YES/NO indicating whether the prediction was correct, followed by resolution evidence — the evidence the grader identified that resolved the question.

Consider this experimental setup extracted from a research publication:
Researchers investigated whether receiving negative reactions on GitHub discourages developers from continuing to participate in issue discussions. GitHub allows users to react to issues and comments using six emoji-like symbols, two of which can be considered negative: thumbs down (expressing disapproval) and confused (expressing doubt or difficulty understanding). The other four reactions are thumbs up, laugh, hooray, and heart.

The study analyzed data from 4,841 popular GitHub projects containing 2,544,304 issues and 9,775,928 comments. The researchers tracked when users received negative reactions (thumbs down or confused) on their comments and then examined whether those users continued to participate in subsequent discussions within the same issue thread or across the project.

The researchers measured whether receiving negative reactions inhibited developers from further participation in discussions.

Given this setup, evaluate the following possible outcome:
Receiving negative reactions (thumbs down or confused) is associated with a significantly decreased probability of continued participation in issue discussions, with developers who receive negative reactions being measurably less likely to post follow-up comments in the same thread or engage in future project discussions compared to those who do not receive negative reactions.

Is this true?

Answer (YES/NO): NO